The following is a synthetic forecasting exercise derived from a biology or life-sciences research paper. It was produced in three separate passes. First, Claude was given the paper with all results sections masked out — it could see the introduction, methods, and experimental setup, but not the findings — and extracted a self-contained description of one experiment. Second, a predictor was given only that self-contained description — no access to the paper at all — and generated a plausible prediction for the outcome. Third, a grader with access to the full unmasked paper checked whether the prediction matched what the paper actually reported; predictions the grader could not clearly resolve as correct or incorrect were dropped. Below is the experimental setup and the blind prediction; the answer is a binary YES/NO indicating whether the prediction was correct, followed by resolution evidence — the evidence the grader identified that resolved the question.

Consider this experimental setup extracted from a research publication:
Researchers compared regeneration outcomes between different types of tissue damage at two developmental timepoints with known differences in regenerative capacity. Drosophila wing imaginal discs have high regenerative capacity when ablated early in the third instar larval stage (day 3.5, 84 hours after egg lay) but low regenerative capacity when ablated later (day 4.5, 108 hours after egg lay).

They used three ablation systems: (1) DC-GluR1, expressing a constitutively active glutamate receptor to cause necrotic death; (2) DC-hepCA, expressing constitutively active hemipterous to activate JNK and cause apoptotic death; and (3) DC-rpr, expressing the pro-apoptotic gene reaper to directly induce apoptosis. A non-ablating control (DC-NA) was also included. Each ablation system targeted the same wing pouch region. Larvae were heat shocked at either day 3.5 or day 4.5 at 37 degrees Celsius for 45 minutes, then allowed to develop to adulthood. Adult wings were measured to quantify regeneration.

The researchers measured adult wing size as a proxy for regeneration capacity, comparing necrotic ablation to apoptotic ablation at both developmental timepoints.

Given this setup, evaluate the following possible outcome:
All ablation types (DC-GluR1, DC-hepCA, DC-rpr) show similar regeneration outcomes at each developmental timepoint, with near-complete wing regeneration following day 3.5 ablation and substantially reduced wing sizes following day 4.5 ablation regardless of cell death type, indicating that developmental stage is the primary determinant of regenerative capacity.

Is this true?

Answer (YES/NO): YES